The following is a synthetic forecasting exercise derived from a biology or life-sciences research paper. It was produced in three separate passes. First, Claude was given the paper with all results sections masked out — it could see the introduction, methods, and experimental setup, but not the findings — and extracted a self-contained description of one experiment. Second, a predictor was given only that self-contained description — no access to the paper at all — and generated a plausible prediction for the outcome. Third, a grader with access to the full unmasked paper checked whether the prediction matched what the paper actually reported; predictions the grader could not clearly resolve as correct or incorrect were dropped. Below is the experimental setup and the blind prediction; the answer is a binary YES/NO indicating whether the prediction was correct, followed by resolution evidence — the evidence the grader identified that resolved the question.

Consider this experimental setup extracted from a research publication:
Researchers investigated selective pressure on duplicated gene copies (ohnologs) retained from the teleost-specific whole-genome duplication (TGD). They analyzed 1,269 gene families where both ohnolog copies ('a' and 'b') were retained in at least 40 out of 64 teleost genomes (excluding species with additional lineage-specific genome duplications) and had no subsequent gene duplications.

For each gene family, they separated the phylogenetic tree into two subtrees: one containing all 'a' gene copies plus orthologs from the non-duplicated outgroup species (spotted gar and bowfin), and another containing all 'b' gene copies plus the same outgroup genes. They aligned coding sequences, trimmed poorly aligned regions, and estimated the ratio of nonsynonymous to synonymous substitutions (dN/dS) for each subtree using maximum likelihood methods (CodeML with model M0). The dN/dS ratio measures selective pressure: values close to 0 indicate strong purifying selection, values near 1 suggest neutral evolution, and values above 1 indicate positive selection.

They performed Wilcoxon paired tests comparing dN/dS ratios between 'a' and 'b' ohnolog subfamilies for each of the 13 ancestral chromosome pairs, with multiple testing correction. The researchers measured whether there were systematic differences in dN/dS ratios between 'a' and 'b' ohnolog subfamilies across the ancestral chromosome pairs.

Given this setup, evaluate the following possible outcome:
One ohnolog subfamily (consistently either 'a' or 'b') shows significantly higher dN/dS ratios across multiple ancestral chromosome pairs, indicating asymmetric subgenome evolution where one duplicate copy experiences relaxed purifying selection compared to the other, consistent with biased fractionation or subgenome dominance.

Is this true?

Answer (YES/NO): NO